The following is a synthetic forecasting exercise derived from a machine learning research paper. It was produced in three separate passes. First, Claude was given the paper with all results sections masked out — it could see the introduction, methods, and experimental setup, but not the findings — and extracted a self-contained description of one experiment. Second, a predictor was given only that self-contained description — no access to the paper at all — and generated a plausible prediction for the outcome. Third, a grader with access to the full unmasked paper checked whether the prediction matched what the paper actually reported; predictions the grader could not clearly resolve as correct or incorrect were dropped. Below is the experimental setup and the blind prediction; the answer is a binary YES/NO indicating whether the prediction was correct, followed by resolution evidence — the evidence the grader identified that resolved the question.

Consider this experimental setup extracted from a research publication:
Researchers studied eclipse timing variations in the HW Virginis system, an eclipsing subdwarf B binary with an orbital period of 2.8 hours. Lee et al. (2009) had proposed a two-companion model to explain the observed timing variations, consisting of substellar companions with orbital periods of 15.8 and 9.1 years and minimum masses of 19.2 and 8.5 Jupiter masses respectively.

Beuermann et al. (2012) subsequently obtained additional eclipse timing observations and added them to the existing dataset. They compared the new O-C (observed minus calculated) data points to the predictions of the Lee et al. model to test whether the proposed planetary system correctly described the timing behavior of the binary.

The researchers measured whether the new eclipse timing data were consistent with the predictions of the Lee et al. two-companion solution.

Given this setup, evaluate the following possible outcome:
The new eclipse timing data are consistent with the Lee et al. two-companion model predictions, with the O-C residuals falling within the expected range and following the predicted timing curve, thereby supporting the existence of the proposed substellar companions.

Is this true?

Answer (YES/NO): NO